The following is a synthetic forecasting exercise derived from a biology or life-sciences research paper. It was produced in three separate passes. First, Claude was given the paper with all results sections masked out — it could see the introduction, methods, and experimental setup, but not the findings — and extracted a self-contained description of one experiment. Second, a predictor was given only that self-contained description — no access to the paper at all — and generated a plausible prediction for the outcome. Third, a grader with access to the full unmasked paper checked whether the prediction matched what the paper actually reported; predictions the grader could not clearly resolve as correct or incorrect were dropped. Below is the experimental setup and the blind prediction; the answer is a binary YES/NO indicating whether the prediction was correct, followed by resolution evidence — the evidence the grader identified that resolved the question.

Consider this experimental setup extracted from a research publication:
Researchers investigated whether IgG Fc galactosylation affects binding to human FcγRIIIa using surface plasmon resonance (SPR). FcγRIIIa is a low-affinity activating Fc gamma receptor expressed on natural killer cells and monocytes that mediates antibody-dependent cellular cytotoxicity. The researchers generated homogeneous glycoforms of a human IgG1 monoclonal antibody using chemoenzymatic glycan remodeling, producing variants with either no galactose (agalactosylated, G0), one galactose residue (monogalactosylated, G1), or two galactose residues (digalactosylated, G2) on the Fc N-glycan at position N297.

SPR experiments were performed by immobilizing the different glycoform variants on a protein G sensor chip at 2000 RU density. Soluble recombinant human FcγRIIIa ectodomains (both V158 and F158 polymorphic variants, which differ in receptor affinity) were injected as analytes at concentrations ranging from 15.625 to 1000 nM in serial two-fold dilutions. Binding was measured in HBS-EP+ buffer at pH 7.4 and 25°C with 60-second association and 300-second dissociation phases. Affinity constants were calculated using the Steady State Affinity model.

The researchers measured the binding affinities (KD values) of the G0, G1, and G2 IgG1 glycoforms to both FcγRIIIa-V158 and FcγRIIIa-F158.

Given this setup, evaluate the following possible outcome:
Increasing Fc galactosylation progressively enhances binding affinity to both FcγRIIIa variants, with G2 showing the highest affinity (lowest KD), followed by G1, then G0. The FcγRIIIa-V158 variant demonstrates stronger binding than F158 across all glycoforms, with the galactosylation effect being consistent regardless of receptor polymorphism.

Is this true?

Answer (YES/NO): NO